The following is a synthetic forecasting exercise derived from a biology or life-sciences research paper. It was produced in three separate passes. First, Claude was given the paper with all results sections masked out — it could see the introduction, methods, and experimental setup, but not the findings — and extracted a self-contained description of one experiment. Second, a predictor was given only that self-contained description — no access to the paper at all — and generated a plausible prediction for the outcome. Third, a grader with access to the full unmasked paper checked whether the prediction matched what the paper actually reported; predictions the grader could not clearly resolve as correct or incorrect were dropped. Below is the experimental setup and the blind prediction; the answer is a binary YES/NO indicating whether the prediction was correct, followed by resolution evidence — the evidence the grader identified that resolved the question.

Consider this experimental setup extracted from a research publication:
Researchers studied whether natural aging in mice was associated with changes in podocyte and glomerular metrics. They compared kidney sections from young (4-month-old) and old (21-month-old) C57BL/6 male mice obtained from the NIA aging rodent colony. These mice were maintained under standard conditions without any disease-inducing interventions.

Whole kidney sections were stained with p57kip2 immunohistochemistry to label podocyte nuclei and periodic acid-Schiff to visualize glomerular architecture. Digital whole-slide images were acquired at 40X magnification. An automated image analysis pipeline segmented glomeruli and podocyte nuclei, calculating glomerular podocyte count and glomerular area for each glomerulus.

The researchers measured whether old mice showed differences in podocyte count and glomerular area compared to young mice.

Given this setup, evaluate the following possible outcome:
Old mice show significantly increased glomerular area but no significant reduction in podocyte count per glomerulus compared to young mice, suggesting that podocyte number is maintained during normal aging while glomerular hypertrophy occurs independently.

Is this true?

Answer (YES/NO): YES